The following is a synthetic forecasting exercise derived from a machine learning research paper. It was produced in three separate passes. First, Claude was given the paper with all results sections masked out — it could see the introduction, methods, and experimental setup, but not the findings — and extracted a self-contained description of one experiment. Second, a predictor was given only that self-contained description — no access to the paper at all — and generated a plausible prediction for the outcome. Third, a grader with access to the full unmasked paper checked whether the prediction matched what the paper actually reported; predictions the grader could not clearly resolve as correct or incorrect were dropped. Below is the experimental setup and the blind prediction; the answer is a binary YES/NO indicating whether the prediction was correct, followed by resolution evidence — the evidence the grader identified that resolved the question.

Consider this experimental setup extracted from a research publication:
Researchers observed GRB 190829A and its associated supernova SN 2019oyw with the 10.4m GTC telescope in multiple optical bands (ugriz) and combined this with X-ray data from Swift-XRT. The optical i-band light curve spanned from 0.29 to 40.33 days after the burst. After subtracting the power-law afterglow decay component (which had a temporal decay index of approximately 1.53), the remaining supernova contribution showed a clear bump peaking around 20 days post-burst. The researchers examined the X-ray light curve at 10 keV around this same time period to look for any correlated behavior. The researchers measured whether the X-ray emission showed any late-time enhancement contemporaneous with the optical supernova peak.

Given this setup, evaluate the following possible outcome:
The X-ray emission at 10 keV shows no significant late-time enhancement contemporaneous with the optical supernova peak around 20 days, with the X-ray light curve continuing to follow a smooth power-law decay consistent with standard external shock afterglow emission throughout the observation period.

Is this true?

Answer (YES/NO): NO